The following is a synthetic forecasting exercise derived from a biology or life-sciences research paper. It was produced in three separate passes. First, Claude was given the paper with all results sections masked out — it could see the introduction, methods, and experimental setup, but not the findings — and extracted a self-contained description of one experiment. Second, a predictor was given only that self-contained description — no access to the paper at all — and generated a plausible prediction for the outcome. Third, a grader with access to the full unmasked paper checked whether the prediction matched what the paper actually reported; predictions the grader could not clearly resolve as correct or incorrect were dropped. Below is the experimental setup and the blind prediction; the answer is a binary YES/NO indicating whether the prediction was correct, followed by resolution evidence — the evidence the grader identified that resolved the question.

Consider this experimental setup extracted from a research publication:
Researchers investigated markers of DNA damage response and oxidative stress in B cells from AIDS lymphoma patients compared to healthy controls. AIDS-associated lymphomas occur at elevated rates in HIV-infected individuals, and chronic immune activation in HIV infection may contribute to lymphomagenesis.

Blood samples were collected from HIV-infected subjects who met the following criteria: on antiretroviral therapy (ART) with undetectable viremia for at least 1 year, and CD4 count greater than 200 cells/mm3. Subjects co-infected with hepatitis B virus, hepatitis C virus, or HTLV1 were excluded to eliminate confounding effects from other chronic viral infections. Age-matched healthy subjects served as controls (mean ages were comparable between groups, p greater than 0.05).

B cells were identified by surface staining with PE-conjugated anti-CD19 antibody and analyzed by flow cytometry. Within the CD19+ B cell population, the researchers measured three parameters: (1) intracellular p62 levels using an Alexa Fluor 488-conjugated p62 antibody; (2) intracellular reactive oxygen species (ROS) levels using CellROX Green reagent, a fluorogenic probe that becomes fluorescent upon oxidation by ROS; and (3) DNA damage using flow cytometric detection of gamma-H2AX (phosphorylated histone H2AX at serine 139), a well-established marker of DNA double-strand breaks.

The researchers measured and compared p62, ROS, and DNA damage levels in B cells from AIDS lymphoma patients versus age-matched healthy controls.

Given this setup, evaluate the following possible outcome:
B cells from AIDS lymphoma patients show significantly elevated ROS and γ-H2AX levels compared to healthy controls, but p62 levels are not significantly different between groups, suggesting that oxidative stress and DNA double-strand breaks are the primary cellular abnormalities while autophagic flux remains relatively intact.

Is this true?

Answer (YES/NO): NO